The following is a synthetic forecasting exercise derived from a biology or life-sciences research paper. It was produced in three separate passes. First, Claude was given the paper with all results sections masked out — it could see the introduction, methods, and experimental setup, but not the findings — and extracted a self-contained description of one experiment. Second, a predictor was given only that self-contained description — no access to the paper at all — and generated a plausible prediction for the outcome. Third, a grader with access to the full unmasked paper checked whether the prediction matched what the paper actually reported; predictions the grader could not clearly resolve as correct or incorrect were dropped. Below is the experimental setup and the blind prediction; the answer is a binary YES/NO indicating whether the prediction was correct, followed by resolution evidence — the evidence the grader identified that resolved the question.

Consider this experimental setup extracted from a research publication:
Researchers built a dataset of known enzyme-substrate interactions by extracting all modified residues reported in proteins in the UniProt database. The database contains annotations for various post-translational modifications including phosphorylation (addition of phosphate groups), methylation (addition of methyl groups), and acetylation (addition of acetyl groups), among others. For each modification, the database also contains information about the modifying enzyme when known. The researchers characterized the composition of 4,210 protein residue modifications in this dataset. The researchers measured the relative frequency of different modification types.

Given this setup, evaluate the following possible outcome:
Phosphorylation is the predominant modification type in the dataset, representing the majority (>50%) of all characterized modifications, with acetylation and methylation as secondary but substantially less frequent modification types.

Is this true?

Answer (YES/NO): YES